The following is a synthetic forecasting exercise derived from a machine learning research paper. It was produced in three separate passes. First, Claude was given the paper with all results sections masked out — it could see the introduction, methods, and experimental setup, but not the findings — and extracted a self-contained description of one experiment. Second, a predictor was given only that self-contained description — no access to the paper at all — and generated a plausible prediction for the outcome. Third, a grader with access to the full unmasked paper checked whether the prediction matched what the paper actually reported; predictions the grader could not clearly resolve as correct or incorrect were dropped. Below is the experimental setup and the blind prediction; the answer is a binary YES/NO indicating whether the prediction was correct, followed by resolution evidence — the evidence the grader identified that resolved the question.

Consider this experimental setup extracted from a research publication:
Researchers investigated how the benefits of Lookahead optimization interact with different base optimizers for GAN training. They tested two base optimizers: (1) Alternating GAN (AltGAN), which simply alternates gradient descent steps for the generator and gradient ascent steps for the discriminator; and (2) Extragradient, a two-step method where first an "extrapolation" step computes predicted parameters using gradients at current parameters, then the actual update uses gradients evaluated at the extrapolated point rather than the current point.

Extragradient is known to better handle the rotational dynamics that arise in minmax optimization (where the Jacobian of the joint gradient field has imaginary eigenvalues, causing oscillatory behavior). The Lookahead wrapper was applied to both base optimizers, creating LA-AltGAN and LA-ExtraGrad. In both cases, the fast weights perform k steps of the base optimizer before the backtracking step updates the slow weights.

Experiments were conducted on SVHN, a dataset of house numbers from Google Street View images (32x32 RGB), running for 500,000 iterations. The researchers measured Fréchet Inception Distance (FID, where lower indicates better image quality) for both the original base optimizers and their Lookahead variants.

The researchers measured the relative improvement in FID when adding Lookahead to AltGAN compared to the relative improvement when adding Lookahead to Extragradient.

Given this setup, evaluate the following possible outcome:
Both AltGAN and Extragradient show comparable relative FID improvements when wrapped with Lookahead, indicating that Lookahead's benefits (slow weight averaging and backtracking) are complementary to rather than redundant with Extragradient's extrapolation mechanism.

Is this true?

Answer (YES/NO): NO